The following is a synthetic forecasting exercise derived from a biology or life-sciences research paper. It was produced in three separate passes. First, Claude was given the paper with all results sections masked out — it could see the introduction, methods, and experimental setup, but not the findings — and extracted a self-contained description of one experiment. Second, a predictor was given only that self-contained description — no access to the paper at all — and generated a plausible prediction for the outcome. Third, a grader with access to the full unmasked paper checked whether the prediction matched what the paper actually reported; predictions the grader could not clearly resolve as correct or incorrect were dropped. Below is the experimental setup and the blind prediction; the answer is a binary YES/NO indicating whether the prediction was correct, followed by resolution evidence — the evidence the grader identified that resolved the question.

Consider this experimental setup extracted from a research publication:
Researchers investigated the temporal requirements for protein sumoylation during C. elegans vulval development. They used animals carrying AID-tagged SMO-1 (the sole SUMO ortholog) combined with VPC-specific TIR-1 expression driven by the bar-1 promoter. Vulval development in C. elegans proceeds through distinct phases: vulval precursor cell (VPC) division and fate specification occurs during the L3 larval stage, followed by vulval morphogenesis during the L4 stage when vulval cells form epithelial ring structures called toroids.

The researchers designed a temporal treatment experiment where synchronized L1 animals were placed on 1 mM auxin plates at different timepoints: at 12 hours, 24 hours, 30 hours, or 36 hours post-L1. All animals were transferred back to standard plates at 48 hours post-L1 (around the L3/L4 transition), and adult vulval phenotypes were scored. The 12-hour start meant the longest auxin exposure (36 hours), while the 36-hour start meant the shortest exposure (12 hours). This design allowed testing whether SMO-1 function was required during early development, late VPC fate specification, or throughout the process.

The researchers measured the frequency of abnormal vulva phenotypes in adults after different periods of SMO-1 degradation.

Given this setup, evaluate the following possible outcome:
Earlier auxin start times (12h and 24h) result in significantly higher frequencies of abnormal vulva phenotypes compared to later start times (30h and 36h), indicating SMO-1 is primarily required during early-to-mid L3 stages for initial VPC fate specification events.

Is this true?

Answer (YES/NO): NO